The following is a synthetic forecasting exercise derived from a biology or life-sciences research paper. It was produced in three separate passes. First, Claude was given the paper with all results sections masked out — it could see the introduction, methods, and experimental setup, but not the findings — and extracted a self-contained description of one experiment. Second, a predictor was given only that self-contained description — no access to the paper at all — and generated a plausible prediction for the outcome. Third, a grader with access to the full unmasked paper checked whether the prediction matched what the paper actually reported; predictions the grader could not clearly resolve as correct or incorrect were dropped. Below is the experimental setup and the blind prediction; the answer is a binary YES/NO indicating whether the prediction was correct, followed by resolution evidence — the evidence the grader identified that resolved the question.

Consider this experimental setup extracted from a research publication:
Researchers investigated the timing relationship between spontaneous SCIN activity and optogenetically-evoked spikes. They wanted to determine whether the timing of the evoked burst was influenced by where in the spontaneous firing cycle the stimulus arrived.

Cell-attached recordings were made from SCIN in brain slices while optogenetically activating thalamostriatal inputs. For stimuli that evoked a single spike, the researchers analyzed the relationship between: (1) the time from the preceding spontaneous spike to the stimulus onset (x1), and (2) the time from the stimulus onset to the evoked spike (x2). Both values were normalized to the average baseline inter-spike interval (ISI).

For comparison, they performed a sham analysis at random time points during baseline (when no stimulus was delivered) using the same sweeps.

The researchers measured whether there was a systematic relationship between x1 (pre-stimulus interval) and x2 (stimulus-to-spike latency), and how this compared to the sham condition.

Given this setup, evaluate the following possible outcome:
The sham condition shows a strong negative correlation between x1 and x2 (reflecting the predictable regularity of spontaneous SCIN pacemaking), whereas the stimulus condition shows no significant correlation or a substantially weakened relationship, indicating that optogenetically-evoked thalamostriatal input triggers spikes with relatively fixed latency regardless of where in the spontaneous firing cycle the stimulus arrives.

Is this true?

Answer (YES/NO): NO